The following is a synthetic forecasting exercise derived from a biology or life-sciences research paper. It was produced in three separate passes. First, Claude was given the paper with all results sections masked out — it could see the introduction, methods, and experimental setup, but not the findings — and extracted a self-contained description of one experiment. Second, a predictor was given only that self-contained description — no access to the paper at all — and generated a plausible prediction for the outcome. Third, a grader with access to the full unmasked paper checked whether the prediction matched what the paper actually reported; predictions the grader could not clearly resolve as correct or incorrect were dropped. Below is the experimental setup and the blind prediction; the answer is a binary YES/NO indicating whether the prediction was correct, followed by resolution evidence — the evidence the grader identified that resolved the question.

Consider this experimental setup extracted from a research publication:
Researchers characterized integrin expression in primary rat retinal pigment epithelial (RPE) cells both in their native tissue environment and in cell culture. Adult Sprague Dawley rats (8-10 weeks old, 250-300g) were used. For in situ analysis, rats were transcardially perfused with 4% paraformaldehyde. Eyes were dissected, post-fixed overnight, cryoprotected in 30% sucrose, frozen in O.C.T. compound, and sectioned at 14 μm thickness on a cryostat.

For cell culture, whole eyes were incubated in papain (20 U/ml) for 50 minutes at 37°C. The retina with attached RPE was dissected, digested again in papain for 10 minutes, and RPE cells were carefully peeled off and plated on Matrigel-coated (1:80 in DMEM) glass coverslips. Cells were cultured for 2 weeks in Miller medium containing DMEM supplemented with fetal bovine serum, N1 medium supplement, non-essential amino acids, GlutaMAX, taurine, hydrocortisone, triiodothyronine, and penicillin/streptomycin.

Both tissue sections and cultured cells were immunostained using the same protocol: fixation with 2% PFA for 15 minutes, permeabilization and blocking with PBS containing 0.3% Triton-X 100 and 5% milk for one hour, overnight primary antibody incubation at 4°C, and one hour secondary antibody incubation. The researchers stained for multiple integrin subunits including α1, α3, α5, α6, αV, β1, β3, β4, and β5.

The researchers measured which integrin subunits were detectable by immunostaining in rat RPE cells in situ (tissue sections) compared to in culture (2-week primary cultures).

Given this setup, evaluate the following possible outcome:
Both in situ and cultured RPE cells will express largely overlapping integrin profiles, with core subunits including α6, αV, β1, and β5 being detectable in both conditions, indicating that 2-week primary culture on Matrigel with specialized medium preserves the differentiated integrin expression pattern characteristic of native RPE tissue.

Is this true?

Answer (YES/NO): NO